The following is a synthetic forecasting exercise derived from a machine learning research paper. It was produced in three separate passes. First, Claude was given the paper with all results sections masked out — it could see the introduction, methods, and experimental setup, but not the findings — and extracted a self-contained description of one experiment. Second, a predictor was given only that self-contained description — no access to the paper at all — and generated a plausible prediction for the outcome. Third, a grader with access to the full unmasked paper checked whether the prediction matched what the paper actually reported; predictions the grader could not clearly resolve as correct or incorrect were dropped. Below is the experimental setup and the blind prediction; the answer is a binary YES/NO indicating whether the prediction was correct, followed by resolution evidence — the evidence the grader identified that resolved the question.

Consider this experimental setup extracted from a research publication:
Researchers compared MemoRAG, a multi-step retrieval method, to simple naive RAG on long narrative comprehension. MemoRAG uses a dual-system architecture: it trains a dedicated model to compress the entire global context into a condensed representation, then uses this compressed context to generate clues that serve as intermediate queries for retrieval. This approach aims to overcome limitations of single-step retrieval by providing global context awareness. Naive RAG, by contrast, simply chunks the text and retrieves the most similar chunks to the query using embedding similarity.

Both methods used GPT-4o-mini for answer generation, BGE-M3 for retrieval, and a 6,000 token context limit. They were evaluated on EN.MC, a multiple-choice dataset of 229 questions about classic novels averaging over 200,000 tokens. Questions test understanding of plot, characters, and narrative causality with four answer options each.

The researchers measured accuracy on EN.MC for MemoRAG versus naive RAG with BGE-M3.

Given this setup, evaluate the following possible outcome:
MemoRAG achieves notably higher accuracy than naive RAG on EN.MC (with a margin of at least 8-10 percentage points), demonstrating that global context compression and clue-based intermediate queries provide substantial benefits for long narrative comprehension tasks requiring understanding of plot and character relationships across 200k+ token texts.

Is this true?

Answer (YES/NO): NO